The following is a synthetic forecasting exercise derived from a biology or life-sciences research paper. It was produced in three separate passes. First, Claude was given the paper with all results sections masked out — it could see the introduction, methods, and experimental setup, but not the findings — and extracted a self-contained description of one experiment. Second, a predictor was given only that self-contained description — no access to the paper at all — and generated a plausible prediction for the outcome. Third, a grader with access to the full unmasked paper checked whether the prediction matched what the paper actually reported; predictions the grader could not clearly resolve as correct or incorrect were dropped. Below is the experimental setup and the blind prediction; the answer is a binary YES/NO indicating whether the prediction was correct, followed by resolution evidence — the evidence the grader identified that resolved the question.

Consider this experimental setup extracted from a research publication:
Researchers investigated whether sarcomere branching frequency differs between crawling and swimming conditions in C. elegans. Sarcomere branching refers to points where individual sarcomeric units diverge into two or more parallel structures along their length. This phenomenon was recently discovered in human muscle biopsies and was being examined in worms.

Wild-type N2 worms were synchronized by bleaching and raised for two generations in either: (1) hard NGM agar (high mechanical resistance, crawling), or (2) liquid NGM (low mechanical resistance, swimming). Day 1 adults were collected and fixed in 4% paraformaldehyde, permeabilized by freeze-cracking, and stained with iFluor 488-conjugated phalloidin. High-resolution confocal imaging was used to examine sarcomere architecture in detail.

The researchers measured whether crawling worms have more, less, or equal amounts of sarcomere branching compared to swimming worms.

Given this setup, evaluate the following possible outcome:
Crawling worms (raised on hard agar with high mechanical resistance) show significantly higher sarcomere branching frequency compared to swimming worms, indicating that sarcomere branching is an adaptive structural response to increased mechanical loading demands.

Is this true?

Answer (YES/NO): NO